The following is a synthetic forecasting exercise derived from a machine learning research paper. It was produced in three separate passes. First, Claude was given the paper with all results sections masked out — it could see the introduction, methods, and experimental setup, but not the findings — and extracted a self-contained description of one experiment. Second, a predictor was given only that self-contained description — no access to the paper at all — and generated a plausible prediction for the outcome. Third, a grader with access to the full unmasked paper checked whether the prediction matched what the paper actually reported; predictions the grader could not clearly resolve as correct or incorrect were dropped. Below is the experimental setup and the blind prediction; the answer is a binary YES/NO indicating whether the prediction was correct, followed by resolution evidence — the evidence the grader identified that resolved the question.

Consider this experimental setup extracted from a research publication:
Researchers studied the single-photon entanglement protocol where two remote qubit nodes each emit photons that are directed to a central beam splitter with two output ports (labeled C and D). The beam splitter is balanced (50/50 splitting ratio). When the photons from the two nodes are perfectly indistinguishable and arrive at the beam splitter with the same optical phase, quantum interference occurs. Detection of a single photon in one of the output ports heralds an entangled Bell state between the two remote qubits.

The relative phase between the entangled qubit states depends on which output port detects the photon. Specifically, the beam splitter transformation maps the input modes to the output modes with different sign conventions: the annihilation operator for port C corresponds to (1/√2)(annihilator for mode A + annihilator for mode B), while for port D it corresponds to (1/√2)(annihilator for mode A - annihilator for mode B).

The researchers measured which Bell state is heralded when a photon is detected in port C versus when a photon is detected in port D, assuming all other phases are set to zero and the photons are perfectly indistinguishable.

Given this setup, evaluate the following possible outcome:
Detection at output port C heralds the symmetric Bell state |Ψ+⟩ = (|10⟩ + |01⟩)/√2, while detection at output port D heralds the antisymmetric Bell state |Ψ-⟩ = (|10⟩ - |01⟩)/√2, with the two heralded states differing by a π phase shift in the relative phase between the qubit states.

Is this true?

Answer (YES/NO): YES